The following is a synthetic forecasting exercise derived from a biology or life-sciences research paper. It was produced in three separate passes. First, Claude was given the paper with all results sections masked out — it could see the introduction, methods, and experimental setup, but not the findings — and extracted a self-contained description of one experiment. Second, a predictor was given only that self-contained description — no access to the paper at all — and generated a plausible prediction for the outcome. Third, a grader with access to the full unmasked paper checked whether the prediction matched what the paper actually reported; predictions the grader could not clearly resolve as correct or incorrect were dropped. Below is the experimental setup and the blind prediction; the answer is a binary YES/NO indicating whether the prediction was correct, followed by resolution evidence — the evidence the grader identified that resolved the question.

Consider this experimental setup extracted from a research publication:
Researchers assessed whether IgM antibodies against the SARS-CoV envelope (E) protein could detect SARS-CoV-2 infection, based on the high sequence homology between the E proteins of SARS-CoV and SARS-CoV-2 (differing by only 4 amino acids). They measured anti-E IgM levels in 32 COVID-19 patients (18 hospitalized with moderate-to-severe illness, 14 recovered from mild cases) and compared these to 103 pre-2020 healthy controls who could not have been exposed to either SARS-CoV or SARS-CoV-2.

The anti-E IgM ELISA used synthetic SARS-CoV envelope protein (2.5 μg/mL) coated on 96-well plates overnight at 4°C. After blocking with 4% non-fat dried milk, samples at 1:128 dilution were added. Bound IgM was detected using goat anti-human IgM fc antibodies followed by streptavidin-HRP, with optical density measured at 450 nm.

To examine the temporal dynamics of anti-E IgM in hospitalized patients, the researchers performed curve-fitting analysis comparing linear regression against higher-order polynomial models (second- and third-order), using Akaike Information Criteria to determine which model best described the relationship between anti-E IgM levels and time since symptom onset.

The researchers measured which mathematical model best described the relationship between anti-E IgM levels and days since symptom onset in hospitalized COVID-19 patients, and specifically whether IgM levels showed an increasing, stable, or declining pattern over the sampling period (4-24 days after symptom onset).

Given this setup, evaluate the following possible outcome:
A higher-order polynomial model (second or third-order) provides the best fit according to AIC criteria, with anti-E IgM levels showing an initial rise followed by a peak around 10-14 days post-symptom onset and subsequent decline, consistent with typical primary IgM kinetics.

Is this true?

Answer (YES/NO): NO